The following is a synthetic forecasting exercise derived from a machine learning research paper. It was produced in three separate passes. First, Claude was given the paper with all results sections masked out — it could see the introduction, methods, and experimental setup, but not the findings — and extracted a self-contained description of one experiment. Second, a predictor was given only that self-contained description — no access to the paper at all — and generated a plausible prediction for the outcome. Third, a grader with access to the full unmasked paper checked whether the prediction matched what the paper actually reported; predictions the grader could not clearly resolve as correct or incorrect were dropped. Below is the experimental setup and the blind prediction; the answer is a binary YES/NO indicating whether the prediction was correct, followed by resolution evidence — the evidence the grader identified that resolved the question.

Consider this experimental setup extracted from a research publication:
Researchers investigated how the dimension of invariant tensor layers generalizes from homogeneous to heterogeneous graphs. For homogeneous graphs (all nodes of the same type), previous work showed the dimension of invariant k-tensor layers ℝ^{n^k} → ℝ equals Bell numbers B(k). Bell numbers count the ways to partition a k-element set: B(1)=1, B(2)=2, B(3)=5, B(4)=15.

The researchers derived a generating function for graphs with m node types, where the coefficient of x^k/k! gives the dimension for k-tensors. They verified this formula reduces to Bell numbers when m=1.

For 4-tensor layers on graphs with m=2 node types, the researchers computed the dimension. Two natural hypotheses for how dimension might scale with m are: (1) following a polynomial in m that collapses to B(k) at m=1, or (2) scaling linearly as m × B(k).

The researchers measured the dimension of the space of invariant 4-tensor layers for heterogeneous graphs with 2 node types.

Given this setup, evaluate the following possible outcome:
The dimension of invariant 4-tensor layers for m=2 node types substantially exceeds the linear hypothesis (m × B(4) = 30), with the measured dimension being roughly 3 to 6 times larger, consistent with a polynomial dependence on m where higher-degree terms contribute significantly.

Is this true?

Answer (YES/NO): YES